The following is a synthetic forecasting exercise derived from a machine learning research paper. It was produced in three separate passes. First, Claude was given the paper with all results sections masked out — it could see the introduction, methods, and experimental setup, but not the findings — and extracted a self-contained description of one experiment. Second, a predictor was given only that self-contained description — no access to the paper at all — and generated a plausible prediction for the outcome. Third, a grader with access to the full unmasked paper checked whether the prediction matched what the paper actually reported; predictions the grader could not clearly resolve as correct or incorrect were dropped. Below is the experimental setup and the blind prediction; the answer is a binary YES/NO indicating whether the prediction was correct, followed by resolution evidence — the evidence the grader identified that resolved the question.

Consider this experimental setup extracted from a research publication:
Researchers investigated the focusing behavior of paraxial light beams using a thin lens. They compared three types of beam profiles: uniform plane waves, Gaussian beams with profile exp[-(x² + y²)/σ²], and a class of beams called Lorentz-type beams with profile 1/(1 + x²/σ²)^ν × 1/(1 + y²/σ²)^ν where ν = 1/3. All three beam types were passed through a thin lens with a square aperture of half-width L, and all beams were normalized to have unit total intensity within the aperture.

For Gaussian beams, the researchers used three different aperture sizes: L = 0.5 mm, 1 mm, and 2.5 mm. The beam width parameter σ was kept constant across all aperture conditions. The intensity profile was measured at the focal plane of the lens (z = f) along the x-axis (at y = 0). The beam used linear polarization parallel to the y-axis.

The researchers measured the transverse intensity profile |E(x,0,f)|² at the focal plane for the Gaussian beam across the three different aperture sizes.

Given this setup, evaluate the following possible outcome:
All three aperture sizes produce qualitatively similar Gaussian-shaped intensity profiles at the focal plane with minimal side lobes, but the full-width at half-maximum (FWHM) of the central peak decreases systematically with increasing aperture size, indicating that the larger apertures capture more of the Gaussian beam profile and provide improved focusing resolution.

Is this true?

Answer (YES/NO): NO